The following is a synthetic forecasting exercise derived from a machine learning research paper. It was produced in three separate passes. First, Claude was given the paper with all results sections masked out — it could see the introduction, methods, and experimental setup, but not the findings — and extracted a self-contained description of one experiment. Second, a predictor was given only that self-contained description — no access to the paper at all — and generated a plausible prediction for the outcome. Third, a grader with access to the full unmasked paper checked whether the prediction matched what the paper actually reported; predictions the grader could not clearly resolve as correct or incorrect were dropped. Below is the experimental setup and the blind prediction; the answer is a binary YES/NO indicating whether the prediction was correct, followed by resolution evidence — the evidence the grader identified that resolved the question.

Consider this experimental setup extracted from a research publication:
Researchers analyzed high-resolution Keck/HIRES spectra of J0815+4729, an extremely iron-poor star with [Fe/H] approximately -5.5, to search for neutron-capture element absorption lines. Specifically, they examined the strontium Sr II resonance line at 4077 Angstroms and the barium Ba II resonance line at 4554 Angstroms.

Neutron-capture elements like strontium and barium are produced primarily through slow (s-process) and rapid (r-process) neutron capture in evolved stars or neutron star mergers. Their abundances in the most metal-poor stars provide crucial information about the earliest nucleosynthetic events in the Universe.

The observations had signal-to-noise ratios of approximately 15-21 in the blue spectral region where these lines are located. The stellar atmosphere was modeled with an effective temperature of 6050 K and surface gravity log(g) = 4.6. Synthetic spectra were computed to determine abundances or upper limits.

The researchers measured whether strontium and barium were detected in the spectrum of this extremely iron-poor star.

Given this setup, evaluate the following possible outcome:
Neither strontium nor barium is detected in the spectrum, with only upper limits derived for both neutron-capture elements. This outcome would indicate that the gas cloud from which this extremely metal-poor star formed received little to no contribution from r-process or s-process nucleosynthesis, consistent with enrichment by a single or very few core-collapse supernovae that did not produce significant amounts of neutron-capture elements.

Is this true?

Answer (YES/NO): YES